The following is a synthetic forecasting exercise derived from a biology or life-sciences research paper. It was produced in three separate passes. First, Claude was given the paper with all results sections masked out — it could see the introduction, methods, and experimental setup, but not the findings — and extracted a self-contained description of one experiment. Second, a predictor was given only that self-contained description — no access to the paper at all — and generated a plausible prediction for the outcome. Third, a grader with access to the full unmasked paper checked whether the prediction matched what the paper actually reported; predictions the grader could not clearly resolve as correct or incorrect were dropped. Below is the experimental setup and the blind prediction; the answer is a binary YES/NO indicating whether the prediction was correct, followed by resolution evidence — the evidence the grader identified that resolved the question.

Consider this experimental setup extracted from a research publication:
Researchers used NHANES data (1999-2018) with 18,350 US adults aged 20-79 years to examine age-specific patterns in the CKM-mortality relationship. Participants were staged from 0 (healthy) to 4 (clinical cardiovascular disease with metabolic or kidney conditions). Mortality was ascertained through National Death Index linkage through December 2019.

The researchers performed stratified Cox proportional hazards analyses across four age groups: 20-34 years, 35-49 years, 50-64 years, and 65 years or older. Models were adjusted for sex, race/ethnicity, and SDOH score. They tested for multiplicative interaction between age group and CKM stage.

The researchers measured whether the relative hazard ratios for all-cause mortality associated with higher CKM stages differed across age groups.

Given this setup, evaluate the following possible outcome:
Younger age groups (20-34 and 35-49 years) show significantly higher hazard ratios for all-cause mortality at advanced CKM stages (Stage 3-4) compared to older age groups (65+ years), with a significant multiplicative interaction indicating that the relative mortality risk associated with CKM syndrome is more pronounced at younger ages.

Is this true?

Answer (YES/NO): NO